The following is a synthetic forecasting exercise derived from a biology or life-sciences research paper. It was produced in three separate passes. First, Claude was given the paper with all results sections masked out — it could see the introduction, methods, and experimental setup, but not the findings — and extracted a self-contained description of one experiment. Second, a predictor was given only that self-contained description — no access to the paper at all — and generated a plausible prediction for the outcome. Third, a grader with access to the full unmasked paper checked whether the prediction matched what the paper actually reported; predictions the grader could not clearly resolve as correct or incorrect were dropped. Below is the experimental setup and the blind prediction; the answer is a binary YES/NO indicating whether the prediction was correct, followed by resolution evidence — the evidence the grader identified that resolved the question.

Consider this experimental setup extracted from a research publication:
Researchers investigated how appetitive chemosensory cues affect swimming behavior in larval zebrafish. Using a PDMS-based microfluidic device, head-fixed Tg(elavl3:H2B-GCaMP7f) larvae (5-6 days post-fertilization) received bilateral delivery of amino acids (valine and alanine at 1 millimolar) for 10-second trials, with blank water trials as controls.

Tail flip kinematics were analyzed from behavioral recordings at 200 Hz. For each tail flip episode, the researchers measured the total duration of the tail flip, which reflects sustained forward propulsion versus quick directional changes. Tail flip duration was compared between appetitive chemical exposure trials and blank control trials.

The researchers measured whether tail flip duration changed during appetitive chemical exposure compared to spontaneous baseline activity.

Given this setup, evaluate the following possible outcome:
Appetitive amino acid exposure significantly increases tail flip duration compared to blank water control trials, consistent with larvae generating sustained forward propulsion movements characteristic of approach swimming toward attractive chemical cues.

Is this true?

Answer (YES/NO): YES